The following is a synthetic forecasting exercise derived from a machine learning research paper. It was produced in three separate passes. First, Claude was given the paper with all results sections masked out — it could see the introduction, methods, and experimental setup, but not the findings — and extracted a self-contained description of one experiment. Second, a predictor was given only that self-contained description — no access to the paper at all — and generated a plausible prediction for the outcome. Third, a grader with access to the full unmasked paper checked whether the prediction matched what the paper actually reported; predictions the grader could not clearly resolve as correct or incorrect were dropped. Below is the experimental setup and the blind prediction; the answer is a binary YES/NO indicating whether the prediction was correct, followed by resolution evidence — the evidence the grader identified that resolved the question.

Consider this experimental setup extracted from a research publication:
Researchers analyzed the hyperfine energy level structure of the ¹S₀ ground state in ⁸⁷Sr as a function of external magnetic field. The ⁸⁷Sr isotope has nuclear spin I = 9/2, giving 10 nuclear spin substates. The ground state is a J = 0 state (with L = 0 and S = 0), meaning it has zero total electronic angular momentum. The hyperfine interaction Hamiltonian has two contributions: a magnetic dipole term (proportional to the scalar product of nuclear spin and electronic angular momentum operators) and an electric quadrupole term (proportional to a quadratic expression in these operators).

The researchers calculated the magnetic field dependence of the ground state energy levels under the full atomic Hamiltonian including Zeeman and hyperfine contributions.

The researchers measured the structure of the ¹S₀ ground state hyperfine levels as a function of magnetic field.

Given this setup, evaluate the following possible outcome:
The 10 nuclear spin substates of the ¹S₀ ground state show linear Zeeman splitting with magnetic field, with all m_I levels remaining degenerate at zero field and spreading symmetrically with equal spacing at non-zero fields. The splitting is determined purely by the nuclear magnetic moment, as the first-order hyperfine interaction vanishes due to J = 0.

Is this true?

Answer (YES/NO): YES